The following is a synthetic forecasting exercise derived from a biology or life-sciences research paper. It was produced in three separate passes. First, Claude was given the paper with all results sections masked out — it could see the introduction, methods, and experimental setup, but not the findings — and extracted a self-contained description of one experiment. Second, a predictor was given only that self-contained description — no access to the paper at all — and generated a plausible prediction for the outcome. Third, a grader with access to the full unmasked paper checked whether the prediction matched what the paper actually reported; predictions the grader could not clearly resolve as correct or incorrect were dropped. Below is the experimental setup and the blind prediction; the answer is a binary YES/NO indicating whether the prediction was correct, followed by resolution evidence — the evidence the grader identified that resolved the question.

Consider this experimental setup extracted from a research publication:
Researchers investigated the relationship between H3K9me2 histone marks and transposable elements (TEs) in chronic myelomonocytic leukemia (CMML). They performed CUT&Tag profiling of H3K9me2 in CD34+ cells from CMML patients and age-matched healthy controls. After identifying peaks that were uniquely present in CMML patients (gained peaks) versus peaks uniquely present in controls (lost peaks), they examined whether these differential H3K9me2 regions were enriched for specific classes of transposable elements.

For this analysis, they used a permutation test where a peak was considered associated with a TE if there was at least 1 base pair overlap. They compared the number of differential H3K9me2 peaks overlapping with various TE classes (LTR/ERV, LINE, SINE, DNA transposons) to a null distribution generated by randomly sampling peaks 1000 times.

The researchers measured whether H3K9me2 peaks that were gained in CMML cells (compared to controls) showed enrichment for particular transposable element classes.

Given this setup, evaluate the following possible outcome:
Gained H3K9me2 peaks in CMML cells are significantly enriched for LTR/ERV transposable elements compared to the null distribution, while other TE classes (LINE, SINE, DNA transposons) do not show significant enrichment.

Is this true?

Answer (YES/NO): NO